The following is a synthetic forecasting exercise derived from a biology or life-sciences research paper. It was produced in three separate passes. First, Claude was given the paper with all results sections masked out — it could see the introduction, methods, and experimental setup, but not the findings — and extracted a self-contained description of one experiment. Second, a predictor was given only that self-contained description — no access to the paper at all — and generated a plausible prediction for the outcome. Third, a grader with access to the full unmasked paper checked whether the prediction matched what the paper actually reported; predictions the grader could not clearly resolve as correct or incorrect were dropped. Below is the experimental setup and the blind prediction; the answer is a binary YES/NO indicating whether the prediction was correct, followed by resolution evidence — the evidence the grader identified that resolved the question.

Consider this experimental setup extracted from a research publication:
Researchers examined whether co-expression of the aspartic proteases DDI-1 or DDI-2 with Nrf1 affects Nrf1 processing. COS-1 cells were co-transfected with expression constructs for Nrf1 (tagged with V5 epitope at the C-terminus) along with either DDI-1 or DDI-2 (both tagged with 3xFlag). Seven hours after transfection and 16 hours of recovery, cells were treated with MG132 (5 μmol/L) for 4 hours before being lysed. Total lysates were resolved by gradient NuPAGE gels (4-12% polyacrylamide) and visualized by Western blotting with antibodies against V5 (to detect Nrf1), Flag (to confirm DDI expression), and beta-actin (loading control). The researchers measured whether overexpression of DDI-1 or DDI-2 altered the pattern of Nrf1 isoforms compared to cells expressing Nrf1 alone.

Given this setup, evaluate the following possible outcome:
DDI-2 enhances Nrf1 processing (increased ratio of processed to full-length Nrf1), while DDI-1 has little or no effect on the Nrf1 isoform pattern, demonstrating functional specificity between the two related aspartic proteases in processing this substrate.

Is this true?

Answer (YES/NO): NO